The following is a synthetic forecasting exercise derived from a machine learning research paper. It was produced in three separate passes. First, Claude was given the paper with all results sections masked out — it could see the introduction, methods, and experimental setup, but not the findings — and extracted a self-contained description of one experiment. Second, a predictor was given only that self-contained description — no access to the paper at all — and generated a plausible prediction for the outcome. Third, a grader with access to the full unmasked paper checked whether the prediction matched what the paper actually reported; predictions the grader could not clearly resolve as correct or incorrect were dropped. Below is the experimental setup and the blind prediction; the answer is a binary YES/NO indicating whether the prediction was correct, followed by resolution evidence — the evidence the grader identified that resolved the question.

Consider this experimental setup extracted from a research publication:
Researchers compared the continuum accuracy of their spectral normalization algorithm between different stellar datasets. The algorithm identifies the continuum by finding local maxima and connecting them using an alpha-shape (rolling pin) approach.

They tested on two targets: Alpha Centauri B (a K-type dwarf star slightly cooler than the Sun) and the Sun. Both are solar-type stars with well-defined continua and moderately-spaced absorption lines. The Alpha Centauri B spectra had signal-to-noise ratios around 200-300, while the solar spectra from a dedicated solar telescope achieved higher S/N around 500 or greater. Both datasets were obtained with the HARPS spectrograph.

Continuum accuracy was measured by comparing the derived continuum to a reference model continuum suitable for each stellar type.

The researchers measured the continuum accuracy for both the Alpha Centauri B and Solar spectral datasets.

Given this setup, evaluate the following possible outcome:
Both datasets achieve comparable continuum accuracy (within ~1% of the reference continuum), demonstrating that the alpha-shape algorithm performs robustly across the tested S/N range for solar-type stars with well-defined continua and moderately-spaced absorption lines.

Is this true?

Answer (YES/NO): NO